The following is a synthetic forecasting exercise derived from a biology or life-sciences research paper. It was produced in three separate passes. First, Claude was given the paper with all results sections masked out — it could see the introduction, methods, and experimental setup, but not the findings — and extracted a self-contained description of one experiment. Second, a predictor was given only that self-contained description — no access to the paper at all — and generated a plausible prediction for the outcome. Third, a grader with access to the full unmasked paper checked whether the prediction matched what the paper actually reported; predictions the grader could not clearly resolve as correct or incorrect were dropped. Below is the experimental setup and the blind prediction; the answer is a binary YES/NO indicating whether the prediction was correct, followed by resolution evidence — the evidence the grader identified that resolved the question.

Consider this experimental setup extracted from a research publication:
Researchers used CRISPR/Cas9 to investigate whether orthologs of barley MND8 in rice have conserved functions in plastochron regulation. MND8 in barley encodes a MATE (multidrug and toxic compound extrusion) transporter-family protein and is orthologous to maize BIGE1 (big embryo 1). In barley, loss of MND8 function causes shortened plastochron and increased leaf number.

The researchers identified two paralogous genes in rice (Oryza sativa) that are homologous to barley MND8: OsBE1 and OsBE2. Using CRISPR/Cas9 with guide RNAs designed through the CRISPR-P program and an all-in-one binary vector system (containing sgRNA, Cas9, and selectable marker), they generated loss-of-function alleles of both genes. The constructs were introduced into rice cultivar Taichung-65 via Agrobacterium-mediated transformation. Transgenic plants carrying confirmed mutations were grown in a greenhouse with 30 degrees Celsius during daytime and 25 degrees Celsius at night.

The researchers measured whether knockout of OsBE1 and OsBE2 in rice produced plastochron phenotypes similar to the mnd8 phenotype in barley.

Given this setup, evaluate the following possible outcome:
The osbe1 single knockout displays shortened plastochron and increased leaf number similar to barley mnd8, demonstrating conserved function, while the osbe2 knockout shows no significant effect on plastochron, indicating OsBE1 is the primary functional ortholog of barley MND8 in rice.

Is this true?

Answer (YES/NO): NO